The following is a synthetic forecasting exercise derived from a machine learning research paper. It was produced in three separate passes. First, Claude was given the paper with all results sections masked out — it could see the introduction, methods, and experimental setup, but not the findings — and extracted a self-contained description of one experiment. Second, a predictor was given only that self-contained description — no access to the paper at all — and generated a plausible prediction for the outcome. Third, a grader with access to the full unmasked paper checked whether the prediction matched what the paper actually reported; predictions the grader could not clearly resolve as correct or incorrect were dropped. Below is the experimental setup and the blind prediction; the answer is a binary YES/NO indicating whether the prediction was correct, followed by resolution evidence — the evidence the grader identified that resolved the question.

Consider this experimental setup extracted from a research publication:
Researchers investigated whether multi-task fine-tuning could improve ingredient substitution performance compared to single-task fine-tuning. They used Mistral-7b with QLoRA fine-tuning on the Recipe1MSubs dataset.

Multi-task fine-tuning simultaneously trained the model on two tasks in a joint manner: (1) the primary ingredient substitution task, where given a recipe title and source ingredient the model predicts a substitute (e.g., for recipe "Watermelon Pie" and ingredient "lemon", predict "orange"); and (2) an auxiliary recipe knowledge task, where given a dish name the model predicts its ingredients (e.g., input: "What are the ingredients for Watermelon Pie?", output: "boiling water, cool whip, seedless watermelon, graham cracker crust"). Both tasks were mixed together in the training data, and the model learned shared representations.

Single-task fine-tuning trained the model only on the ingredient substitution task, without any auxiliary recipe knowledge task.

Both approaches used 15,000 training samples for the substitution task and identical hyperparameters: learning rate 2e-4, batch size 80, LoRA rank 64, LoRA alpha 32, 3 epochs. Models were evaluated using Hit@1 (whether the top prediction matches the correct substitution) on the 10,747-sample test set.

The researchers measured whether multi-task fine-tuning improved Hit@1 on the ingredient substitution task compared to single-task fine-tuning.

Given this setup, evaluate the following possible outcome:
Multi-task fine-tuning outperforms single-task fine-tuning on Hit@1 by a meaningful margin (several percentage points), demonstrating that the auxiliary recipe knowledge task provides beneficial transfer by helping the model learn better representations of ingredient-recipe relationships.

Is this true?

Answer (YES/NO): NO